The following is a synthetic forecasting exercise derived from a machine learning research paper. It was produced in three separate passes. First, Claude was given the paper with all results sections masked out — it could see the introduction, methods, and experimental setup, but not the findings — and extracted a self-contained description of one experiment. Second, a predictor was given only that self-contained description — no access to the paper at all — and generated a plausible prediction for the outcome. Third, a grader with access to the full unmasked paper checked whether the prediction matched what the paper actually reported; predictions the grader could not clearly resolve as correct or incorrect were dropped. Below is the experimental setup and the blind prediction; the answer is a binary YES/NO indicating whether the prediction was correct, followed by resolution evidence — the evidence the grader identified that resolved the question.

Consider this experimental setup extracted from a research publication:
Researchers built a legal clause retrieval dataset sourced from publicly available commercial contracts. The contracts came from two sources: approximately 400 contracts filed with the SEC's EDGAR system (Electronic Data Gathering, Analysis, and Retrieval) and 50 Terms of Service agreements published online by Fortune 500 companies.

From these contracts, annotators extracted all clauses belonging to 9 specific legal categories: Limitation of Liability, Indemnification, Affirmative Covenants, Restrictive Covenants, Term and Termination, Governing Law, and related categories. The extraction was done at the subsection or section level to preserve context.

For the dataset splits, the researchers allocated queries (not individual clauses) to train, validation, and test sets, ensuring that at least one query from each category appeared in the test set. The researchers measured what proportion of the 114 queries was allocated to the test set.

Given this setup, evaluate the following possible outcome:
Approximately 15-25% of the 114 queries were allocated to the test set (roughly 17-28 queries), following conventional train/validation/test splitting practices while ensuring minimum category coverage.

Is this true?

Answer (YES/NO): NO